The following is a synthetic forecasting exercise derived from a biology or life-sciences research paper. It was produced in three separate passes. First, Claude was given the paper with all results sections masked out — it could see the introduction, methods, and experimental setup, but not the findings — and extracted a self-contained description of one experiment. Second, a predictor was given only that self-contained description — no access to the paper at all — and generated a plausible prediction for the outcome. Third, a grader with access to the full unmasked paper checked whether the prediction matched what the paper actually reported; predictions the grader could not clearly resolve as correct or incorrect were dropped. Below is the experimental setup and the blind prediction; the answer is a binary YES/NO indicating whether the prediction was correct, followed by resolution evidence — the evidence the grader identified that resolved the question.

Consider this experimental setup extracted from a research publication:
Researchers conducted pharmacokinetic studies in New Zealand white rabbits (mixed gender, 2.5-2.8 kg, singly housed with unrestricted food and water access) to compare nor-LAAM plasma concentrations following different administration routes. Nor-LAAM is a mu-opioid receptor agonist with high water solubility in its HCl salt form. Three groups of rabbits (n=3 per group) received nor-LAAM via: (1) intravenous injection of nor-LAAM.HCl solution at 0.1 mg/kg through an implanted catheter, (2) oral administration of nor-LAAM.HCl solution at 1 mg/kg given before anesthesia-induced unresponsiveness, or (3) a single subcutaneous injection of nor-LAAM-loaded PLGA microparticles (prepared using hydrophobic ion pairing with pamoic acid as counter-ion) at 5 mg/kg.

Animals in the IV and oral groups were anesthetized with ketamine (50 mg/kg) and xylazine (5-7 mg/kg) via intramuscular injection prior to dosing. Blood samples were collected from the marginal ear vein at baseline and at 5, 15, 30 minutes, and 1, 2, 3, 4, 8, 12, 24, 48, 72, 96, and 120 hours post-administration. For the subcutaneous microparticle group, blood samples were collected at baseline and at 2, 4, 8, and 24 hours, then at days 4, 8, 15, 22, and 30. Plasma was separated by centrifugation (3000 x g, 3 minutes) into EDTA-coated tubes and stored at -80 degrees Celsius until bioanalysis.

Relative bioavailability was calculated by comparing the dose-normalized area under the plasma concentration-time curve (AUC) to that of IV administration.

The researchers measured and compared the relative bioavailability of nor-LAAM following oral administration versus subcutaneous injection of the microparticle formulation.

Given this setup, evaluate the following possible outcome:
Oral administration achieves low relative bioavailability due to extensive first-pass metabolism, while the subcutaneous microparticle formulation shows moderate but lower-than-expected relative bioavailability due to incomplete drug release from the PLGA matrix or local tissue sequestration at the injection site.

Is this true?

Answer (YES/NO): NO